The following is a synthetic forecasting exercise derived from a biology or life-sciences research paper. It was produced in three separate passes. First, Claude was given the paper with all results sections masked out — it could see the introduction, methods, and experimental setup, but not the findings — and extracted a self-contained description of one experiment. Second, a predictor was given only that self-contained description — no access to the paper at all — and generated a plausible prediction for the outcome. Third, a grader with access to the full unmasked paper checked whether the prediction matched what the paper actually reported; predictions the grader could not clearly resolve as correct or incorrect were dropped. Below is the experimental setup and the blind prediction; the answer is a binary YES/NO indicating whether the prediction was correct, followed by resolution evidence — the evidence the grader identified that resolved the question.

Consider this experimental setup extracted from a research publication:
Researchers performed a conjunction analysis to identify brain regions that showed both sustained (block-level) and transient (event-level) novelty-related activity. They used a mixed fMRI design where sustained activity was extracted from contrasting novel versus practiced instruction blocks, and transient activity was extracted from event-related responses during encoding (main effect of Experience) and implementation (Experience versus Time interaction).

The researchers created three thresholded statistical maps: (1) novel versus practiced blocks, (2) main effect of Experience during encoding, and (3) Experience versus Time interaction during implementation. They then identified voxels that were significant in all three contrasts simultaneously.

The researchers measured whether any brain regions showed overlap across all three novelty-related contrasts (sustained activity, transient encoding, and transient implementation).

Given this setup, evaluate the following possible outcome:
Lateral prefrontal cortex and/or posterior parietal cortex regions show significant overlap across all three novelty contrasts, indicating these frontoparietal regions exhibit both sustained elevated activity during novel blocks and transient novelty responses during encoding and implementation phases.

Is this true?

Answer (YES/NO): NO